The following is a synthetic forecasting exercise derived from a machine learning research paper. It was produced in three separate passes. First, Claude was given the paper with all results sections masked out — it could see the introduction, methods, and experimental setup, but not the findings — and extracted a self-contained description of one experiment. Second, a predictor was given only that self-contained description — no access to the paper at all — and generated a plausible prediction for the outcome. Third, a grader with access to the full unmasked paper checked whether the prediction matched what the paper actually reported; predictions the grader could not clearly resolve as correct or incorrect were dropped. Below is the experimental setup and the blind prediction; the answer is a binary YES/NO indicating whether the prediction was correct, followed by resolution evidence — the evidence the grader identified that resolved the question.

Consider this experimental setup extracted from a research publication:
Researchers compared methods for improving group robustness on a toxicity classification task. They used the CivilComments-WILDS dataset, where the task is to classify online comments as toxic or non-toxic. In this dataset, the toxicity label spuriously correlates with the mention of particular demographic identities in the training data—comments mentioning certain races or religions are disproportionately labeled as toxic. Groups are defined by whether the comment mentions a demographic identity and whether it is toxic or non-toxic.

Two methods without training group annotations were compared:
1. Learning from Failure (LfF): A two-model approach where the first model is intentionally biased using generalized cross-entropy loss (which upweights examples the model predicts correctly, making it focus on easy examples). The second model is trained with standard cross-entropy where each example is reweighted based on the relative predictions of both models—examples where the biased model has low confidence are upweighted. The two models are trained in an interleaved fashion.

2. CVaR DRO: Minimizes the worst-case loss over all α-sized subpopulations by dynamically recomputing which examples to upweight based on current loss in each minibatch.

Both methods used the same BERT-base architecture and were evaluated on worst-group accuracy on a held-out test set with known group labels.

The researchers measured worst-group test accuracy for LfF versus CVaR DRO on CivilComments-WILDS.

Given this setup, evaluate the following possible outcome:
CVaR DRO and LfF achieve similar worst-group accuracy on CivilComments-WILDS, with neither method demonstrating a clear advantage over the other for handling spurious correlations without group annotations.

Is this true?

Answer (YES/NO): YES